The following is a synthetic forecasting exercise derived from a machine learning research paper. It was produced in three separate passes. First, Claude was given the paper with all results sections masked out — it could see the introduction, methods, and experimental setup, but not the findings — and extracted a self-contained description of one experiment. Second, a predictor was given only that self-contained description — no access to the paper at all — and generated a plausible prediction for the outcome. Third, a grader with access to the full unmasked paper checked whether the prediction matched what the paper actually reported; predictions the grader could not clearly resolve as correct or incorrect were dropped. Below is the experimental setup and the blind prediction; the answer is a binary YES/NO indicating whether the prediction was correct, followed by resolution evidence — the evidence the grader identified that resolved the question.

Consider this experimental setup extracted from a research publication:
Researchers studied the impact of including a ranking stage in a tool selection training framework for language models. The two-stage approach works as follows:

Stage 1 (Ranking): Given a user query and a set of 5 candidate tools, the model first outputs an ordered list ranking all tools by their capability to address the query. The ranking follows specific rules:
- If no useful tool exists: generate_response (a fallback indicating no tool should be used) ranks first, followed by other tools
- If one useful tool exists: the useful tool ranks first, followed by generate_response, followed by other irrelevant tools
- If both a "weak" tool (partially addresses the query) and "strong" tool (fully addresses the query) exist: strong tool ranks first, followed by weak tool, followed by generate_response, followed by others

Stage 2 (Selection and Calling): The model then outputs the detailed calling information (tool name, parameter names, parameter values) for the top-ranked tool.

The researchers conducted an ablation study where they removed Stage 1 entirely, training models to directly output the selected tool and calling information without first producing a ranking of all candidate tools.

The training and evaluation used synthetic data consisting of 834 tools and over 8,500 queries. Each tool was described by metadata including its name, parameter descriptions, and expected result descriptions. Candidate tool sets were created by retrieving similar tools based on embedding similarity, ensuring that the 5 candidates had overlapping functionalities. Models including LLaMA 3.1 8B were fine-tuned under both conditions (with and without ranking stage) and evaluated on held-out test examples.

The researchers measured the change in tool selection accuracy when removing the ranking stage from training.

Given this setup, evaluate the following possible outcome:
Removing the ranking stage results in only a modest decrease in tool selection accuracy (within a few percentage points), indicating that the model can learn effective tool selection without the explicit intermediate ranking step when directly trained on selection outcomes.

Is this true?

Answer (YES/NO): NO